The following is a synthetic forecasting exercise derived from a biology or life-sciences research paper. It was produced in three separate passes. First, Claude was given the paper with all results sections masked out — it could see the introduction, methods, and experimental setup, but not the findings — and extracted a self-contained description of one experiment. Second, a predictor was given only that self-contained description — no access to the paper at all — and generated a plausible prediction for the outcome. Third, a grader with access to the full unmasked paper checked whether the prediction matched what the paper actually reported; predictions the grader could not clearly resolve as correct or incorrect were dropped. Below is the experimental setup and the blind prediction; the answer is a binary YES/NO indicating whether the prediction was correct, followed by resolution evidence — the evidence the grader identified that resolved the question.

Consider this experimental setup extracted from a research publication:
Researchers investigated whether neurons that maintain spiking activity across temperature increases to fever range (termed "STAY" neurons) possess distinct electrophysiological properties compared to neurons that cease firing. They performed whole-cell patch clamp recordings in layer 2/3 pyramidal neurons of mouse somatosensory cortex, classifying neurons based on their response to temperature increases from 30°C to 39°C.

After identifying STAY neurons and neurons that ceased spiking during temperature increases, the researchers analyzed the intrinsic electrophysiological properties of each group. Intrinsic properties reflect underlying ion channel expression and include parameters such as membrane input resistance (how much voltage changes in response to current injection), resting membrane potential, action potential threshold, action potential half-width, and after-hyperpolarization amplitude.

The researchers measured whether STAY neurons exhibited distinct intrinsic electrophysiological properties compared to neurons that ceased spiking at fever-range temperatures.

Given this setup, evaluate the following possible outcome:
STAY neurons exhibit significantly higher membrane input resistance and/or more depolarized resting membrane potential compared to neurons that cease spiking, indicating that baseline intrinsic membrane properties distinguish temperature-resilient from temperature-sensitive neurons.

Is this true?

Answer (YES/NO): NO